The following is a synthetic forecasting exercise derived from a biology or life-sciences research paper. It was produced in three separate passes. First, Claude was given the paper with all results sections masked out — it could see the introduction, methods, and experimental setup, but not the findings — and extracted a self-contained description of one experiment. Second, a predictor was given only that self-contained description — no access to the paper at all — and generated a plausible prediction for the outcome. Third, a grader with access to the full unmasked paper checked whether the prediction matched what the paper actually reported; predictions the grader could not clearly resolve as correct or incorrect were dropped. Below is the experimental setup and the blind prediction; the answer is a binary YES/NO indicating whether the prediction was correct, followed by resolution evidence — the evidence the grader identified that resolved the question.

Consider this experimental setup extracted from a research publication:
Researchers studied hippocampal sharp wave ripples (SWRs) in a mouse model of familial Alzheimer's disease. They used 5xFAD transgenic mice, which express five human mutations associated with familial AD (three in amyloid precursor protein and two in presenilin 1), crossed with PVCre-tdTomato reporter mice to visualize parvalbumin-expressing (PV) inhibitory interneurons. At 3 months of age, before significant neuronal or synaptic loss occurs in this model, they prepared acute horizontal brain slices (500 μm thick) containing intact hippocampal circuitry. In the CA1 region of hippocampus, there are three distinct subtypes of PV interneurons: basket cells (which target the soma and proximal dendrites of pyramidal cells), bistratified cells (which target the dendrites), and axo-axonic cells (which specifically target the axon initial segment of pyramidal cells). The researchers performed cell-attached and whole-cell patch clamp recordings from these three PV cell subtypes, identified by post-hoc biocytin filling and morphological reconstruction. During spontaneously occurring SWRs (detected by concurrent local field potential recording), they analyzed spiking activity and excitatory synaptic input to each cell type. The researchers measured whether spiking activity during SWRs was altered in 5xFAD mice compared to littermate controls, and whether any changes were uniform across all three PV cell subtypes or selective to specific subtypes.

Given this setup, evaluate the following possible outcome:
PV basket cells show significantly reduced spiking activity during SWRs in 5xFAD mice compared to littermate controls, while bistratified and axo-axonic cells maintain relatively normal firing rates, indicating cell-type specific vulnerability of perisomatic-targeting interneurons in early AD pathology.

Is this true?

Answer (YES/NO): YES